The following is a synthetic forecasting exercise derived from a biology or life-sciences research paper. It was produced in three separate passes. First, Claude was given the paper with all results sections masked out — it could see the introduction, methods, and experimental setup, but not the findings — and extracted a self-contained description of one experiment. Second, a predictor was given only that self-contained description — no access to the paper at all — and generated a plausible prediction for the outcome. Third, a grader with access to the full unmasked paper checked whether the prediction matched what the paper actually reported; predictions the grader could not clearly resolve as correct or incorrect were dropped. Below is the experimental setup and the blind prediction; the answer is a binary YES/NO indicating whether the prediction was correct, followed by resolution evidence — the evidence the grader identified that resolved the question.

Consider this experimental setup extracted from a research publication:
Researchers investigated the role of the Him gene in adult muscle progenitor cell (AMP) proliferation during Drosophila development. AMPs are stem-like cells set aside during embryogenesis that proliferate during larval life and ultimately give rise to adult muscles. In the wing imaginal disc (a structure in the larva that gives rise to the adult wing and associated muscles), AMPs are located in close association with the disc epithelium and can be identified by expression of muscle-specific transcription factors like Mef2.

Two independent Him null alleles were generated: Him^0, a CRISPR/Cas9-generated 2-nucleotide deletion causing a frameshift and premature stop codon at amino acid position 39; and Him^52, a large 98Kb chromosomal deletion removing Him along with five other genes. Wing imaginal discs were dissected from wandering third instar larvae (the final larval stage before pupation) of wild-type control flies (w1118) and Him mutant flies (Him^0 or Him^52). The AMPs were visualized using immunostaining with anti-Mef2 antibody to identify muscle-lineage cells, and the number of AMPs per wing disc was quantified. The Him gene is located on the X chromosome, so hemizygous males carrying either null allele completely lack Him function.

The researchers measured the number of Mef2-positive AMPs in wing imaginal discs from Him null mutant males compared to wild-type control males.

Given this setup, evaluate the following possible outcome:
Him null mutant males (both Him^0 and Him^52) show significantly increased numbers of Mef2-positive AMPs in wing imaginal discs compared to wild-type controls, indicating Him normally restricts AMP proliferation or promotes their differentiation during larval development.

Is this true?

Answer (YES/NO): NO